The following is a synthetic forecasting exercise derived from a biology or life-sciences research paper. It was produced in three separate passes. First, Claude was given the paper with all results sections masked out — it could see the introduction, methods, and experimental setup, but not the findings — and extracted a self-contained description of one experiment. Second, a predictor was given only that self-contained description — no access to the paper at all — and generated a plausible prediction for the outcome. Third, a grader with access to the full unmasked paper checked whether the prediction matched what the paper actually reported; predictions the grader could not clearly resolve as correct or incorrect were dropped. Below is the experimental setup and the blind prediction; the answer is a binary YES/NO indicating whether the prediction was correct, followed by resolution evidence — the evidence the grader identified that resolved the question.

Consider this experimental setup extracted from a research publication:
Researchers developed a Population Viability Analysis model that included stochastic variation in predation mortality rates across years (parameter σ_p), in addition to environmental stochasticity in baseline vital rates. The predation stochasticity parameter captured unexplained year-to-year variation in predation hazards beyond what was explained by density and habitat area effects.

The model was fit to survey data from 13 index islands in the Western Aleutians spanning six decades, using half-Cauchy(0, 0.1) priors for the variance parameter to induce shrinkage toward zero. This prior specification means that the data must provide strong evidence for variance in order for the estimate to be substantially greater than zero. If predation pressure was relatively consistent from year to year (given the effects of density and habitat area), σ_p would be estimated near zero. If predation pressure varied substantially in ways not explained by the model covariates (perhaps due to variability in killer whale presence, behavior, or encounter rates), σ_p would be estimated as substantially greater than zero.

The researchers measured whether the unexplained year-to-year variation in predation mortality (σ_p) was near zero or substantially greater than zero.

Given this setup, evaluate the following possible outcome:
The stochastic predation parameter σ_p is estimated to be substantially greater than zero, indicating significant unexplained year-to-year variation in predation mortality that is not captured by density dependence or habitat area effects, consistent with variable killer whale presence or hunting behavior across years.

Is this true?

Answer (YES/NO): YES